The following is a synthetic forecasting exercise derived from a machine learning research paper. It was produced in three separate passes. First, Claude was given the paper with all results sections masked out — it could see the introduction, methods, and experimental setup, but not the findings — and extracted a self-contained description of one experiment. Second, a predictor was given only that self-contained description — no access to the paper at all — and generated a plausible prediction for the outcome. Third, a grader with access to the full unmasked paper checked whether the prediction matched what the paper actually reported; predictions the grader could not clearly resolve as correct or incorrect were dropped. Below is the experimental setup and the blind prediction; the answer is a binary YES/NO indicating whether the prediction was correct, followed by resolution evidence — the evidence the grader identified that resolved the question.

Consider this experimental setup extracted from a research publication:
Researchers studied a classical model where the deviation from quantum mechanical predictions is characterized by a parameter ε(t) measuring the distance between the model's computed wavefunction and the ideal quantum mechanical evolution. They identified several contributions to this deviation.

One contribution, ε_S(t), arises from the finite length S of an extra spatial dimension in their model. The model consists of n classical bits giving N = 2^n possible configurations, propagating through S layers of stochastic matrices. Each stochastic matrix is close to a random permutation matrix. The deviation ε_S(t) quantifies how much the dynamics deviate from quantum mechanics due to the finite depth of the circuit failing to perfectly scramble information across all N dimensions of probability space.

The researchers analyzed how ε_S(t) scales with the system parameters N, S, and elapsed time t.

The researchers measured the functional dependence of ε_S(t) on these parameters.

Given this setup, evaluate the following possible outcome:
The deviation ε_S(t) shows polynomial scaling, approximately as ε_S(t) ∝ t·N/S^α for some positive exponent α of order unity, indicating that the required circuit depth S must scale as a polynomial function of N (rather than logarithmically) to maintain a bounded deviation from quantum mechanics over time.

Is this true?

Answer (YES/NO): NO